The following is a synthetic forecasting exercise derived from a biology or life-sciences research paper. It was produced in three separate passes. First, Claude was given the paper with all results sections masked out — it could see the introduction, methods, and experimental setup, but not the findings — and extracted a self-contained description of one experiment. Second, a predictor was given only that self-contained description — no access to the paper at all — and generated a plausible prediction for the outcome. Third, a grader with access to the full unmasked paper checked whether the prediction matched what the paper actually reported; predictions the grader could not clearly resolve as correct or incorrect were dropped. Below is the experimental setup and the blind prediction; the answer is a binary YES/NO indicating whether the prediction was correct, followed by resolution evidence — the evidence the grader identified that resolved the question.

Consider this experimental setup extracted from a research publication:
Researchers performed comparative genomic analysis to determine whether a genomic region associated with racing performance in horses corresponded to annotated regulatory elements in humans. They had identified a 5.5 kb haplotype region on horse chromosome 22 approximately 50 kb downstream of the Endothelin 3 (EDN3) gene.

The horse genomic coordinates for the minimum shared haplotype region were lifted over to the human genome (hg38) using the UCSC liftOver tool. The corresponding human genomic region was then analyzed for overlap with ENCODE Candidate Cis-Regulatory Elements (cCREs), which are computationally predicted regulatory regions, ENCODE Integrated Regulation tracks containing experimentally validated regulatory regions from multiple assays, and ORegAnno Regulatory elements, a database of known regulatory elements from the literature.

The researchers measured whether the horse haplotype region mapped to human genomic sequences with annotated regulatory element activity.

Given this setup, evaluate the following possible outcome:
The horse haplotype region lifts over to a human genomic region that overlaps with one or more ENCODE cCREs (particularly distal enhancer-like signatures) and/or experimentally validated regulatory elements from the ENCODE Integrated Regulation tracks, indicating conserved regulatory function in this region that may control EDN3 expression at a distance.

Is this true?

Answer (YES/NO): NO